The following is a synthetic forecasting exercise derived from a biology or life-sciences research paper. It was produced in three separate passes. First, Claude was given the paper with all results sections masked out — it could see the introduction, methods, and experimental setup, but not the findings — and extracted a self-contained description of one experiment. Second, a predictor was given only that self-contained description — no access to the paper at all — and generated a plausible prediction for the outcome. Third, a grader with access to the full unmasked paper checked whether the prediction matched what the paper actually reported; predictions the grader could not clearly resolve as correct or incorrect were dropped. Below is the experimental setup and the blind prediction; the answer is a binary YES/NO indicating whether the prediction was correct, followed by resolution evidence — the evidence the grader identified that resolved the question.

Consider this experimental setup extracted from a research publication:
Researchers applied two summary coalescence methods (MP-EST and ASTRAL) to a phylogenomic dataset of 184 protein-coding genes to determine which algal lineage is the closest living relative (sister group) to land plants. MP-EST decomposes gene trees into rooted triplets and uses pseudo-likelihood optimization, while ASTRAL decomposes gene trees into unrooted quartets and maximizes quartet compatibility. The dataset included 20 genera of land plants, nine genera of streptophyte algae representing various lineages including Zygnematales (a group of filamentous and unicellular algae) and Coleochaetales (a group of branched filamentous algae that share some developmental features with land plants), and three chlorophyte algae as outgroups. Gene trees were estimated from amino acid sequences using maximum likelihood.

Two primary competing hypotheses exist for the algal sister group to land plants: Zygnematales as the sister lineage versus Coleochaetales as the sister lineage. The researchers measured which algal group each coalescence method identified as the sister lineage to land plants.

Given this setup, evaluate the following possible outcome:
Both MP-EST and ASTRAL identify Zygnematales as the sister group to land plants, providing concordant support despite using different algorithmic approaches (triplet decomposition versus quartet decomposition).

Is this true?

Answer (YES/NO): NO